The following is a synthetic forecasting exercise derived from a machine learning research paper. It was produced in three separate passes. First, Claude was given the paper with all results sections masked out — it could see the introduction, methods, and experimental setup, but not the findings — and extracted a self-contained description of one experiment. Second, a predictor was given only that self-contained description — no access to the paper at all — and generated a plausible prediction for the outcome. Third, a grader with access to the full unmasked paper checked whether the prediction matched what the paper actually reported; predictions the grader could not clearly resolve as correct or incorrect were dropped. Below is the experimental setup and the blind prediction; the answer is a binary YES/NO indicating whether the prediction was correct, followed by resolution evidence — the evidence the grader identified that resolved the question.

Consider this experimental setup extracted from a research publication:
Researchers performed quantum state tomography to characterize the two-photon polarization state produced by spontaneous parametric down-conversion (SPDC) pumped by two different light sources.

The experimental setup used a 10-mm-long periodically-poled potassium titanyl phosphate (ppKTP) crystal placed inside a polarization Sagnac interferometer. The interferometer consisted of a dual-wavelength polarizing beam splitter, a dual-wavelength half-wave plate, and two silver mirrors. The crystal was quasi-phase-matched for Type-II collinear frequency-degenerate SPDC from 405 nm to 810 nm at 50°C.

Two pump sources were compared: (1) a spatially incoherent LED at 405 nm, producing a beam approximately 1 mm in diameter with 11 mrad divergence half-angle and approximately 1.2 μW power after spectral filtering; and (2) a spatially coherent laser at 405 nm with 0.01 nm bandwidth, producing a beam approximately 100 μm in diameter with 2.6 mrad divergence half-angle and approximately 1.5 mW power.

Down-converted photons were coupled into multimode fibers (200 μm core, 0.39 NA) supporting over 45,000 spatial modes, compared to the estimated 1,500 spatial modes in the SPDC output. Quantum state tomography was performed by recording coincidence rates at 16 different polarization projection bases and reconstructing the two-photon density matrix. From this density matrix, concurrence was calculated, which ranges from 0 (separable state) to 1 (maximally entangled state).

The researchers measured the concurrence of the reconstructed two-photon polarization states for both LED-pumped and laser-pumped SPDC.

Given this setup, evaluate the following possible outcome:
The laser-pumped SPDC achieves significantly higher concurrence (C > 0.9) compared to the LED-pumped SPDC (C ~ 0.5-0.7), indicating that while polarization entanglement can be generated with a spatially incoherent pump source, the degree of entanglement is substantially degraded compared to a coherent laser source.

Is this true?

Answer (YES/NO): NO